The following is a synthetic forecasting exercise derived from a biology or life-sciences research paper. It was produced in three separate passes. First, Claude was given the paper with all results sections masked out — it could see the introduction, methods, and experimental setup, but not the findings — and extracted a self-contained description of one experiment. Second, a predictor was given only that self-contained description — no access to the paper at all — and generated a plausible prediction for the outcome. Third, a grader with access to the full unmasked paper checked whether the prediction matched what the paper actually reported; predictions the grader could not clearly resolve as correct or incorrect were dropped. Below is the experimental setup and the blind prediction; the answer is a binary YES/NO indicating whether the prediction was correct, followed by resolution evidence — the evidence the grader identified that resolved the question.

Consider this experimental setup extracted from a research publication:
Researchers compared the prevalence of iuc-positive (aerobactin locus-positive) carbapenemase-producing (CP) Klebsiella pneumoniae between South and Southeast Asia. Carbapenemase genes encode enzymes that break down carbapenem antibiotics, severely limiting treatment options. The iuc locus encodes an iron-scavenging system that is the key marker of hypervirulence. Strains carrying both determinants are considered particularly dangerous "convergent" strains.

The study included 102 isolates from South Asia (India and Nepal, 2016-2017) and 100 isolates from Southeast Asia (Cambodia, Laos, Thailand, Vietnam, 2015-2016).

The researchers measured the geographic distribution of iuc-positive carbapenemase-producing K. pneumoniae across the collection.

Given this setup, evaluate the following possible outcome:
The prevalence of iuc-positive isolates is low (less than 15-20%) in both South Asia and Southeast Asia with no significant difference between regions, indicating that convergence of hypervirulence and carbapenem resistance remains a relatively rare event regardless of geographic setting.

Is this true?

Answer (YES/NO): NO